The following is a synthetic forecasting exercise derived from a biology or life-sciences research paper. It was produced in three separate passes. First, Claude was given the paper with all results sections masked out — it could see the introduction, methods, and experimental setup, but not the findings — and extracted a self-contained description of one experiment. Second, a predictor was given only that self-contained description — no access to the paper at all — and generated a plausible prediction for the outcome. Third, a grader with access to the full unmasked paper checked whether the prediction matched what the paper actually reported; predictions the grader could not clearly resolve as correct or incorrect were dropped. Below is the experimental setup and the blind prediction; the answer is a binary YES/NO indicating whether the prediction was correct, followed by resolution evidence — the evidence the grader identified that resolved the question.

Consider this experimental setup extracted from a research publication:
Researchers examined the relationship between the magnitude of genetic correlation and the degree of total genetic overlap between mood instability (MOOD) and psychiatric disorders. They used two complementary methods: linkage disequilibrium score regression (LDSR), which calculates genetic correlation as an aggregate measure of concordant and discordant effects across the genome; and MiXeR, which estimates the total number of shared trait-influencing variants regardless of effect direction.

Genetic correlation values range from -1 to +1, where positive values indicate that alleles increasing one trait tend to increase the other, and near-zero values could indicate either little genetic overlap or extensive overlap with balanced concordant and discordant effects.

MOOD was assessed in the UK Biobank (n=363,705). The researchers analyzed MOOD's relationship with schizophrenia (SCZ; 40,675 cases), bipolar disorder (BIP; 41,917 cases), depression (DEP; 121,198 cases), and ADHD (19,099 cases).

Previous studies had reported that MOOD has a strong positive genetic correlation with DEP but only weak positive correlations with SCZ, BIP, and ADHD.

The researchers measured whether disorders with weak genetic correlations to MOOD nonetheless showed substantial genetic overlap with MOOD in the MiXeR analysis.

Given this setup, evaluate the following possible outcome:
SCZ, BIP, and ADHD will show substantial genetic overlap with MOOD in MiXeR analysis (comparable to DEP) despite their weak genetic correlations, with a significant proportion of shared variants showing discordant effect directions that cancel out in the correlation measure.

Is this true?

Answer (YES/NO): NO